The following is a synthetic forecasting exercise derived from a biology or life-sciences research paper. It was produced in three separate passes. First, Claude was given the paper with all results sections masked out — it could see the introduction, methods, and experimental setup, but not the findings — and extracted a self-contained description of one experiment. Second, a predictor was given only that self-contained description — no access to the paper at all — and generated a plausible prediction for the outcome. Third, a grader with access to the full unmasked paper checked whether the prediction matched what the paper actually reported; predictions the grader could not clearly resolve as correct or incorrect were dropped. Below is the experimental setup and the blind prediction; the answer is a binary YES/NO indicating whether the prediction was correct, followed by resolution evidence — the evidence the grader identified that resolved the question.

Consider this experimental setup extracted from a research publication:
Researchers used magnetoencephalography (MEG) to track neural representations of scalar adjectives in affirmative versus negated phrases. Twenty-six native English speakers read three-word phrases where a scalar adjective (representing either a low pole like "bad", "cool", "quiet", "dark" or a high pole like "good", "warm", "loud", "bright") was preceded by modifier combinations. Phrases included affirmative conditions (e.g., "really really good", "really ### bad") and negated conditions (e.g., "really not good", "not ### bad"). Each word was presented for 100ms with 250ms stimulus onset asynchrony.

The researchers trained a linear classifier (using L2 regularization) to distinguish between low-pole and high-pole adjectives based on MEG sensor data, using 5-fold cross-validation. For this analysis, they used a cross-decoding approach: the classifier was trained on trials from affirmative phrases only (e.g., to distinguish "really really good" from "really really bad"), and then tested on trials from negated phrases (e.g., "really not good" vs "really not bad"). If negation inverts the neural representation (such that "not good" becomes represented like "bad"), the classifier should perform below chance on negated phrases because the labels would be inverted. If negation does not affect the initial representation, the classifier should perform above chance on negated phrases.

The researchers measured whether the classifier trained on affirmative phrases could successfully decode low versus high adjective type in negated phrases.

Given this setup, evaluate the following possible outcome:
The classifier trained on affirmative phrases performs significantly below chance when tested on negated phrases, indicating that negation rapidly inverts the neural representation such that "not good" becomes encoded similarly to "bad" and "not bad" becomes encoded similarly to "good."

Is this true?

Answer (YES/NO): NO